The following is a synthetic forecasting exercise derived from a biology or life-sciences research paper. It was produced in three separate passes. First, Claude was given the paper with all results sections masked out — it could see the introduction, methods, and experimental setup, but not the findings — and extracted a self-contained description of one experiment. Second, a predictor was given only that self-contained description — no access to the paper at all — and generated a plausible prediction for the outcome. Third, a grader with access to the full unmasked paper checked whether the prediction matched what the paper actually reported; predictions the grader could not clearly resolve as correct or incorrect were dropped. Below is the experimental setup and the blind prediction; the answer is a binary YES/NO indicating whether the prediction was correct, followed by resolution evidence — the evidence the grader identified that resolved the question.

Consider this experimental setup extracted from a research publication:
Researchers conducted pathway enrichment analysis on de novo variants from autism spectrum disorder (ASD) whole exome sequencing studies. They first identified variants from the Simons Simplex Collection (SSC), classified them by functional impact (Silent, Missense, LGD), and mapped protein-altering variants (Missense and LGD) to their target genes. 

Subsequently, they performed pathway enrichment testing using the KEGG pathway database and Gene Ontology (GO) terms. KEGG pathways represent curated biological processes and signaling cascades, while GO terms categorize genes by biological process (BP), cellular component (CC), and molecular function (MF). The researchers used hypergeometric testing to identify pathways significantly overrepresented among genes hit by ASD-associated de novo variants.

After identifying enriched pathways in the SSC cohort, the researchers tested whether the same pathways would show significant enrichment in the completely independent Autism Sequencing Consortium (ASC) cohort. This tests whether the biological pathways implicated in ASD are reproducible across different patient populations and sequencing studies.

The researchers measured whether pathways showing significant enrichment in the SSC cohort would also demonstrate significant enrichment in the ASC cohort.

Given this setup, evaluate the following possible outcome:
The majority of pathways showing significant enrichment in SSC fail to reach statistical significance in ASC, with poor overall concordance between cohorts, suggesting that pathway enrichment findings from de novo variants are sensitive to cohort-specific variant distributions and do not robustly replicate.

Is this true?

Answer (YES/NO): NO